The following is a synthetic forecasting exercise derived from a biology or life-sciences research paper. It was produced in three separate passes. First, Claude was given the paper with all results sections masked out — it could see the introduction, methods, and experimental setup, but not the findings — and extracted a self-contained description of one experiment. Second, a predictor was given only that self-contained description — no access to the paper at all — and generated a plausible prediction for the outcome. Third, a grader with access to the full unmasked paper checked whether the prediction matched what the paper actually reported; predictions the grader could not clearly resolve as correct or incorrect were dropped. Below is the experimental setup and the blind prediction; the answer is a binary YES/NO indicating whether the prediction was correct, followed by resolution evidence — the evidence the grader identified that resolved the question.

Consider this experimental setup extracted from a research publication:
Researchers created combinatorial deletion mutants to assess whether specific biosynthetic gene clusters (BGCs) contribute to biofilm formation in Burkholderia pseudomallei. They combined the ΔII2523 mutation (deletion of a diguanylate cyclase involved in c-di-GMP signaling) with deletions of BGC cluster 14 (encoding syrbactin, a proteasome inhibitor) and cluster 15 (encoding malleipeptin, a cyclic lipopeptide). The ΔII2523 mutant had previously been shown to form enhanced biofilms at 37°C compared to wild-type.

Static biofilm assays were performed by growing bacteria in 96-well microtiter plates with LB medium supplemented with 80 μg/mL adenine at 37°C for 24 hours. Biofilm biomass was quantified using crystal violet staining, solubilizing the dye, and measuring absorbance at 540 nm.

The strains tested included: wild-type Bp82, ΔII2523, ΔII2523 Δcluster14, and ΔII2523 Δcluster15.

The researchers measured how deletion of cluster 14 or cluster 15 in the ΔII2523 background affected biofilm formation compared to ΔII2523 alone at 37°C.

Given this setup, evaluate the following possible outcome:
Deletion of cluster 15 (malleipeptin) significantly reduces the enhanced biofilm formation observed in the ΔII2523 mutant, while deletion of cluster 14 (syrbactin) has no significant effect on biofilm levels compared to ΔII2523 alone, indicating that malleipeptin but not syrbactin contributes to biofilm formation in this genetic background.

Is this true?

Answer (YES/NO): NO